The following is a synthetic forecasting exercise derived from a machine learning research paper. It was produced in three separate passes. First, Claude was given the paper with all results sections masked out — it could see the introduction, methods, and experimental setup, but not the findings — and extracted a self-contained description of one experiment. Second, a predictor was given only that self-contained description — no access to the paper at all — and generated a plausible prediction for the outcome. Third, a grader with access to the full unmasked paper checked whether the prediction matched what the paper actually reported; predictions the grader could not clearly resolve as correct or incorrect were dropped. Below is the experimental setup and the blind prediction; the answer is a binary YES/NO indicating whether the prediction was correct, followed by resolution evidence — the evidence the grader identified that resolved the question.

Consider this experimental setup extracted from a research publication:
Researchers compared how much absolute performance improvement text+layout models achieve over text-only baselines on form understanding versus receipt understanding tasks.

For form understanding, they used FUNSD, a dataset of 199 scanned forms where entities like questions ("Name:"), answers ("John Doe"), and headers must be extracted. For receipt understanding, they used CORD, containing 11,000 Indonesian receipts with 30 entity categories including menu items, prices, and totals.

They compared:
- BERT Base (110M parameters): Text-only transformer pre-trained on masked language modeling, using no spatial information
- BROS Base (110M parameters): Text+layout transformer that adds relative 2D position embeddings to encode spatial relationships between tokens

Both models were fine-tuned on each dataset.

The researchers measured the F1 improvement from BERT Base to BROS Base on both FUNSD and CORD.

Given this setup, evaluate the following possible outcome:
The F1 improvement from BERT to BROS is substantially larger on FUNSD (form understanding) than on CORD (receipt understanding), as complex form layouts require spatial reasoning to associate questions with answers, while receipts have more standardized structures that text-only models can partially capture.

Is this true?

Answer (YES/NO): YES